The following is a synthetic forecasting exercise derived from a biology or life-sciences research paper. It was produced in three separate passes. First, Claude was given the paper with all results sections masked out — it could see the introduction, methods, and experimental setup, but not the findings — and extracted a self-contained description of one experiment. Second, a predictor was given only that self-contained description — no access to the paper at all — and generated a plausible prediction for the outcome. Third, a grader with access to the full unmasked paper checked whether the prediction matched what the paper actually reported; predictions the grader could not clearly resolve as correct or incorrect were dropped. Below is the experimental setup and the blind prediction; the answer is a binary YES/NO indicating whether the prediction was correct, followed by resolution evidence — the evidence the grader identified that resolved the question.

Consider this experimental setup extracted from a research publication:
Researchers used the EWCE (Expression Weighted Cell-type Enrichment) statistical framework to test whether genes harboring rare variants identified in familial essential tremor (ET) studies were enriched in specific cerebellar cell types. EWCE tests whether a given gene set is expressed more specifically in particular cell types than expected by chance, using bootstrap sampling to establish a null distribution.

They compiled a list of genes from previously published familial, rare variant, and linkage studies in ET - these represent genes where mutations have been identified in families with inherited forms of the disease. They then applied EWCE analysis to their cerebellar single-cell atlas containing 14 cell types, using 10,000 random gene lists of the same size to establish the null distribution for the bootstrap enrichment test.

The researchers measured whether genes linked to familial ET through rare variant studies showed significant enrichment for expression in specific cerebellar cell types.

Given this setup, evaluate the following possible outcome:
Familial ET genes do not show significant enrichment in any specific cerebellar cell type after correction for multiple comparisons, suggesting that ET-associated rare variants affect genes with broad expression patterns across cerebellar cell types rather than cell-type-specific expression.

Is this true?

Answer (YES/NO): NO